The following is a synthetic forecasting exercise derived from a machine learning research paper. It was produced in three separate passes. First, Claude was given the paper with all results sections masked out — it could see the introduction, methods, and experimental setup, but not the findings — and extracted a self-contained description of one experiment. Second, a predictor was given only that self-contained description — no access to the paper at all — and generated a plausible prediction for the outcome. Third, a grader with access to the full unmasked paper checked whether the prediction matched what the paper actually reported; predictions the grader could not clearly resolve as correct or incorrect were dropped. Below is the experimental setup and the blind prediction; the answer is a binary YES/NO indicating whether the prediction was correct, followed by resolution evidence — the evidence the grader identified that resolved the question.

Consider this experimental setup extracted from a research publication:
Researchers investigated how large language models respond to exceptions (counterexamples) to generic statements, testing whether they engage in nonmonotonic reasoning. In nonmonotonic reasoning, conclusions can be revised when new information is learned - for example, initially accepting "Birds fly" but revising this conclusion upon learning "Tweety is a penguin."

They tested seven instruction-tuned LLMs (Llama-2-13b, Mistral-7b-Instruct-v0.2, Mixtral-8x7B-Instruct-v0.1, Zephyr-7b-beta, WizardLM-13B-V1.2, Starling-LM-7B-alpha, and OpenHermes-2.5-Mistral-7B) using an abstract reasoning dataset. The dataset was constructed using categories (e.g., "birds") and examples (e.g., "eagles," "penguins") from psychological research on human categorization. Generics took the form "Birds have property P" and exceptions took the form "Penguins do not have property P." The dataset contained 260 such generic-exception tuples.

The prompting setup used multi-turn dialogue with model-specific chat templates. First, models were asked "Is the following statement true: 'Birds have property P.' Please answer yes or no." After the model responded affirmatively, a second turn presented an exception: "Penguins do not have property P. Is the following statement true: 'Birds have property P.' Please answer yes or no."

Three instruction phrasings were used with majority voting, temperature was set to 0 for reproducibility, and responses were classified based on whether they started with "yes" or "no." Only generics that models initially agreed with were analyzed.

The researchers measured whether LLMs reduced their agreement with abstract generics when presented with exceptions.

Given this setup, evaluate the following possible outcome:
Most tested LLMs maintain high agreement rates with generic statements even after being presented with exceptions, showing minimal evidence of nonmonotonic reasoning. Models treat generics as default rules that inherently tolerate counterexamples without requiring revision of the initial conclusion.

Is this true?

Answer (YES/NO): NO